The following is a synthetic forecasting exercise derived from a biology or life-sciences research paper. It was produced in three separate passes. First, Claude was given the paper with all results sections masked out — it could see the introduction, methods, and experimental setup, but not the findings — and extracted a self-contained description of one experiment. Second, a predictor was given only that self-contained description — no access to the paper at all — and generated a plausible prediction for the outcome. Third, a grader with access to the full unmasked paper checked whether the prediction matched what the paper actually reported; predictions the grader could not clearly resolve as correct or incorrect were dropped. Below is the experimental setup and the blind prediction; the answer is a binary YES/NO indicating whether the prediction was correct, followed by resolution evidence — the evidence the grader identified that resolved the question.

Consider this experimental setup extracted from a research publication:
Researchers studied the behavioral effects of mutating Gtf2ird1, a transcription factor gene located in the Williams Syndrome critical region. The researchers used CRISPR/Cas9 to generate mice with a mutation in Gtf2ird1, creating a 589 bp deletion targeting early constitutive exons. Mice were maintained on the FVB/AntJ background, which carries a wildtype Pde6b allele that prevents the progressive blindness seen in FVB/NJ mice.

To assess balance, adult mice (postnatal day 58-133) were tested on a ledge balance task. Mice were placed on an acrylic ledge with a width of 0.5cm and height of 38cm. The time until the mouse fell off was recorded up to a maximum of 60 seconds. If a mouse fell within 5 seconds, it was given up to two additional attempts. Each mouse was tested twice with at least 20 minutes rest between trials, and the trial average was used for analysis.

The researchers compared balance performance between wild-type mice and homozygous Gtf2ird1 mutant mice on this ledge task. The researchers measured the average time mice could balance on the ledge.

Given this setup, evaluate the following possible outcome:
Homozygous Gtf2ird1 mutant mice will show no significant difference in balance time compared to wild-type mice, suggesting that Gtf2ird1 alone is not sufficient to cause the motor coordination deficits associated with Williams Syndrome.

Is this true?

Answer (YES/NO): NO